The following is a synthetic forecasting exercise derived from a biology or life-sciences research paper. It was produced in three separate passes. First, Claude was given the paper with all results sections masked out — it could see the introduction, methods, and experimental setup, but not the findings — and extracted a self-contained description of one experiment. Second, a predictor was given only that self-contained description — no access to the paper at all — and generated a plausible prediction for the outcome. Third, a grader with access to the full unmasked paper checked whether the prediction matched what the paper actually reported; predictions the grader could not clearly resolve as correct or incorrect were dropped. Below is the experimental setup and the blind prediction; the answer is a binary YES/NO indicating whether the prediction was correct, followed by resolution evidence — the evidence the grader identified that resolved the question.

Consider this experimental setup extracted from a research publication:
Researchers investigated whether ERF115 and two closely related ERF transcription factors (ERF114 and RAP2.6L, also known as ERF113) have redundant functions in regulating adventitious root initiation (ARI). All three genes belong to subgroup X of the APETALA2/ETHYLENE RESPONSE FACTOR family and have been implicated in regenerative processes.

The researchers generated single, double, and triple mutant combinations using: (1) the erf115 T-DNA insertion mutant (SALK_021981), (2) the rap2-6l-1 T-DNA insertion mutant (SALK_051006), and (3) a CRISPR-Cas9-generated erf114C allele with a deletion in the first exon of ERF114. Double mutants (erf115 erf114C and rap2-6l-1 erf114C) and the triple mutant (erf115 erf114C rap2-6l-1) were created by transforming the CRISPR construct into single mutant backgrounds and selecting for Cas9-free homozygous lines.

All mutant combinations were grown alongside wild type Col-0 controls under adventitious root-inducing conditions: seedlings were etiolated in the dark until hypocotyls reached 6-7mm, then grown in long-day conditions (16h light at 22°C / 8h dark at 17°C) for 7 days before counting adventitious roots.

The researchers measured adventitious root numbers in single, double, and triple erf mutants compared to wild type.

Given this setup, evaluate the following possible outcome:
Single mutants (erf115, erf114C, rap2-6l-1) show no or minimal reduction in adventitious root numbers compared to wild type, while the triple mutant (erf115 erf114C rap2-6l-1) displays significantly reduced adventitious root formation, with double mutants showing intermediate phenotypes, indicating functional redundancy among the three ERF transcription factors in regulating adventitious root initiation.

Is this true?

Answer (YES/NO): NO